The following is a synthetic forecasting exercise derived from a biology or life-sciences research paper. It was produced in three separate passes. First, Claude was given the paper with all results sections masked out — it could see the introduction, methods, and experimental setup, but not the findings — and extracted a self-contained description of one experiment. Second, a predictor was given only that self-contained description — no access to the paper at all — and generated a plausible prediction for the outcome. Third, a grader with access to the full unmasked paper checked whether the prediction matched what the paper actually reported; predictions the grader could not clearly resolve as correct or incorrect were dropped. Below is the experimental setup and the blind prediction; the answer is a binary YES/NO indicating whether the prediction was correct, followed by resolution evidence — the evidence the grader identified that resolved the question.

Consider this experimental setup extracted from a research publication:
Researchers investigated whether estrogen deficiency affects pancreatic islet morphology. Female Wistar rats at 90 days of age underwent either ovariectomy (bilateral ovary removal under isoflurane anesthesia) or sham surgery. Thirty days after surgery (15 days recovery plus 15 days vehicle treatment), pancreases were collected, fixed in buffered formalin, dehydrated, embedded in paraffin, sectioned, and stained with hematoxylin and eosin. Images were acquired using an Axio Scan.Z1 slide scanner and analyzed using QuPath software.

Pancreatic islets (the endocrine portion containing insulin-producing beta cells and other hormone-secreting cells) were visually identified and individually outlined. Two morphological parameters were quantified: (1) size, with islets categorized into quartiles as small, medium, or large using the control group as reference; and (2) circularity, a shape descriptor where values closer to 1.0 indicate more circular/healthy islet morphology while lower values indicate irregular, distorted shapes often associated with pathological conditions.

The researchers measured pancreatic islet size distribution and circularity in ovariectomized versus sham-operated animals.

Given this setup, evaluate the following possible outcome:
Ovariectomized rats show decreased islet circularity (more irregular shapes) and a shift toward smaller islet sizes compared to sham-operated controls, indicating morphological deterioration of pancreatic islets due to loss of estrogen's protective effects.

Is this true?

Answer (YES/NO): YES